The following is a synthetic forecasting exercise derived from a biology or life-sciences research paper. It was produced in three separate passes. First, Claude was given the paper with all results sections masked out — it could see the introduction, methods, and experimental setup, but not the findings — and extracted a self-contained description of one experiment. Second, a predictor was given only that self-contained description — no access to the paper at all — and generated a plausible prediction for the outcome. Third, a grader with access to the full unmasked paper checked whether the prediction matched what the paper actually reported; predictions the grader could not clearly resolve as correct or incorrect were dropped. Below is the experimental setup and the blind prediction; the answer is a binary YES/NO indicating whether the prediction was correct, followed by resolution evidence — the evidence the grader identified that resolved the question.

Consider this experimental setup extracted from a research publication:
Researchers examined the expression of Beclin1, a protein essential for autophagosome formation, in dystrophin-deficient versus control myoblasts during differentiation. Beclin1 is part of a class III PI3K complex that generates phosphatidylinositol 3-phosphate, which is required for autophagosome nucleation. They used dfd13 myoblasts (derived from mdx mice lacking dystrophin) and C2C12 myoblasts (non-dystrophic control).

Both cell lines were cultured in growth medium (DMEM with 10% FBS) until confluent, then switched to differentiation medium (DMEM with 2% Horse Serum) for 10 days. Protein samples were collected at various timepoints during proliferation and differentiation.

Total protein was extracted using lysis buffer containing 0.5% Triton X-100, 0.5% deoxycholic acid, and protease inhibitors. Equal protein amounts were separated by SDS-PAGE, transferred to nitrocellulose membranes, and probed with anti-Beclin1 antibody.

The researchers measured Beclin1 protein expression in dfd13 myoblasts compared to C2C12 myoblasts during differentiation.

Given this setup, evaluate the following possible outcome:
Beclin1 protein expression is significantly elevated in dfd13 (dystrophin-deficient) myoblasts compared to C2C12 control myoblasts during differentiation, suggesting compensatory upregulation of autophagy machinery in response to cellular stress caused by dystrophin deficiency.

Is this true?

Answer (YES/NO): YES